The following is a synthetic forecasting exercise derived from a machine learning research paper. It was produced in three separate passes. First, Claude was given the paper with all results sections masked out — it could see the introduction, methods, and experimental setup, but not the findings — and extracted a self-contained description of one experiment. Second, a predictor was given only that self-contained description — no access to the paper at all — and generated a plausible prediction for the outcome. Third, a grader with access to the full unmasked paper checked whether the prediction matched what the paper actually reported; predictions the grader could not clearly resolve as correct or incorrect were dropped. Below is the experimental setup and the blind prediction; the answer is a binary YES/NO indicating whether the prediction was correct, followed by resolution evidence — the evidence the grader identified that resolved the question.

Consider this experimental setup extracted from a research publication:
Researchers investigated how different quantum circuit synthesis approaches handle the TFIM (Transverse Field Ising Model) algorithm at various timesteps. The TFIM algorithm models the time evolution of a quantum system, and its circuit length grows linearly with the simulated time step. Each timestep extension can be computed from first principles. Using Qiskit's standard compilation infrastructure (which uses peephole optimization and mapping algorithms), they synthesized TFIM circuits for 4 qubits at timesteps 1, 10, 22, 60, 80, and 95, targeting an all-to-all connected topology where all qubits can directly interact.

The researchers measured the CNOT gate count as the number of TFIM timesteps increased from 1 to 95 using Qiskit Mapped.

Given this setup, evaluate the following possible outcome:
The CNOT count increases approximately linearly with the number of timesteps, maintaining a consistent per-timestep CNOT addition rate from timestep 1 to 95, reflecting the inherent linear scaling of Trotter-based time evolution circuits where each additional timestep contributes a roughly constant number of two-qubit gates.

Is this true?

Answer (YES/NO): YES